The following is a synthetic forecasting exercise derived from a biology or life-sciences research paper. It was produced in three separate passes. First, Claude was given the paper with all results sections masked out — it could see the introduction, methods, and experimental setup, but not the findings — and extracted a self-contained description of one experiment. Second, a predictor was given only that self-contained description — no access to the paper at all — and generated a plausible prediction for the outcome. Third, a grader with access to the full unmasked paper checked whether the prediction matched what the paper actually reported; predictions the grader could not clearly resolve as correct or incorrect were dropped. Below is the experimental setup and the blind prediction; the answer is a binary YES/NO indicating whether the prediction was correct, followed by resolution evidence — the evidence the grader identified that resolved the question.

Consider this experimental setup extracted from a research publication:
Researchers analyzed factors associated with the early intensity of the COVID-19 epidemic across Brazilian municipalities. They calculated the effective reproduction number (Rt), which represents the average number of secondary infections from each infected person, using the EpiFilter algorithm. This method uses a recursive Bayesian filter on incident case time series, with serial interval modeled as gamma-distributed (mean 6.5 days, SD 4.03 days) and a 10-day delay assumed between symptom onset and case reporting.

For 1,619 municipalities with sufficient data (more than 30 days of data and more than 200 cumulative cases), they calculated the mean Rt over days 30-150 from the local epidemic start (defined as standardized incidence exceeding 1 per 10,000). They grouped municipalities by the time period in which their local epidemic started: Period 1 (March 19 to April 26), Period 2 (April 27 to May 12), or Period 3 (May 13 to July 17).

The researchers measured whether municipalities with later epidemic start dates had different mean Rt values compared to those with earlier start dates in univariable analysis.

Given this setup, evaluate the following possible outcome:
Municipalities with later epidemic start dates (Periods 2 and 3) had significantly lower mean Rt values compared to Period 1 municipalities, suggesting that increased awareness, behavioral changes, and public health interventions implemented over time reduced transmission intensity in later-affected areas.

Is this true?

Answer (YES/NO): YES